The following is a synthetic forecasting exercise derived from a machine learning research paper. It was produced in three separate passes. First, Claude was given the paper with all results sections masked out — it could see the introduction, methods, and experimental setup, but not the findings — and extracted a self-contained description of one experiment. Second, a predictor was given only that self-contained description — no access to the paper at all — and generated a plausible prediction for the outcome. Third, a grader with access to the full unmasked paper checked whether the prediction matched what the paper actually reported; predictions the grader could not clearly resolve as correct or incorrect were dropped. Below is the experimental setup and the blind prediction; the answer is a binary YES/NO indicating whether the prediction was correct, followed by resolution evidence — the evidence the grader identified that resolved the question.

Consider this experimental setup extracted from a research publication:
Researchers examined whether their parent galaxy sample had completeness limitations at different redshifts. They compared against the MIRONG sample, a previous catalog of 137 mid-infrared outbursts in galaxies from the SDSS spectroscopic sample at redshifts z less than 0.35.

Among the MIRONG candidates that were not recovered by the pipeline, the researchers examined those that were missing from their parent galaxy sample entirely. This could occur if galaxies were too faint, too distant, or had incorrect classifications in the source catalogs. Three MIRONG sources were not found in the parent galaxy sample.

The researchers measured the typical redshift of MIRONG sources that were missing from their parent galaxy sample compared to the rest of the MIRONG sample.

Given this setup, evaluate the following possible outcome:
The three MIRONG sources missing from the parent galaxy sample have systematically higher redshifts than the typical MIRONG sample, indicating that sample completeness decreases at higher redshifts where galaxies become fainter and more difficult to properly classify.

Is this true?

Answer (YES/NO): YES